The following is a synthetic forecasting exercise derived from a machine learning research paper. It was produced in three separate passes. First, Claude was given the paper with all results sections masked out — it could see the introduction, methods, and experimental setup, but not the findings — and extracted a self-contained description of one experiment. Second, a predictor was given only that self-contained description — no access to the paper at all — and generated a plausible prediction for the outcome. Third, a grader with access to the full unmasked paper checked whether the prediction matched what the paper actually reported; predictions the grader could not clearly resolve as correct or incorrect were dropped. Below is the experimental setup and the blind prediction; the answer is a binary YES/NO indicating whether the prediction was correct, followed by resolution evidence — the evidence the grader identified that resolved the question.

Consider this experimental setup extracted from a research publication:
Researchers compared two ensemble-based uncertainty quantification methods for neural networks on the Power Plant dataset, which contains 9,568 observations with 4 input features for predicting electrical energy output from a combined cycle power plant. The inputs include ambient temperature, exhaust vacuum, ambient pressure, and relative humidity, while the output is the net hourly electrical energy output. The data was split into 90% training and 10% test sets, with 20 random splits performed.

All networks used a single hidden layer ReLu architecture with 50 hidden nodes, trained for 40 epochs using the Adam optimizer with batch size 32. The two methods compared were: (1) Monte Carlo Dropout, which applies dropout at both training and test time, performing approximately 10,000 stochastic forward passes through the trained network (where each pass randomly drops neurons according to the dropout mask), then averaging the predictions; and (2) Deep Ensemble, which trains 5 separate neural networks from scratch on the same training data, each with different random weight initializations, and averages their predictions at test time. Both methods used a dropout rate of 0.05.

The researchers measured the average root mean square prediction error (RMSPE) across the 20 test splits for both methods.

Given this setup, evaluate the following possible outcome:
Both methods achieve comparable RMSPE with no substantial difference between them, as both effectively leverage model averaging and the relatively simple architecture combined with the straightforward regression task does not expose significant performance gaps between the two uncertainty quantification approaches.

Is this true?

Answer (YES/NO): NO